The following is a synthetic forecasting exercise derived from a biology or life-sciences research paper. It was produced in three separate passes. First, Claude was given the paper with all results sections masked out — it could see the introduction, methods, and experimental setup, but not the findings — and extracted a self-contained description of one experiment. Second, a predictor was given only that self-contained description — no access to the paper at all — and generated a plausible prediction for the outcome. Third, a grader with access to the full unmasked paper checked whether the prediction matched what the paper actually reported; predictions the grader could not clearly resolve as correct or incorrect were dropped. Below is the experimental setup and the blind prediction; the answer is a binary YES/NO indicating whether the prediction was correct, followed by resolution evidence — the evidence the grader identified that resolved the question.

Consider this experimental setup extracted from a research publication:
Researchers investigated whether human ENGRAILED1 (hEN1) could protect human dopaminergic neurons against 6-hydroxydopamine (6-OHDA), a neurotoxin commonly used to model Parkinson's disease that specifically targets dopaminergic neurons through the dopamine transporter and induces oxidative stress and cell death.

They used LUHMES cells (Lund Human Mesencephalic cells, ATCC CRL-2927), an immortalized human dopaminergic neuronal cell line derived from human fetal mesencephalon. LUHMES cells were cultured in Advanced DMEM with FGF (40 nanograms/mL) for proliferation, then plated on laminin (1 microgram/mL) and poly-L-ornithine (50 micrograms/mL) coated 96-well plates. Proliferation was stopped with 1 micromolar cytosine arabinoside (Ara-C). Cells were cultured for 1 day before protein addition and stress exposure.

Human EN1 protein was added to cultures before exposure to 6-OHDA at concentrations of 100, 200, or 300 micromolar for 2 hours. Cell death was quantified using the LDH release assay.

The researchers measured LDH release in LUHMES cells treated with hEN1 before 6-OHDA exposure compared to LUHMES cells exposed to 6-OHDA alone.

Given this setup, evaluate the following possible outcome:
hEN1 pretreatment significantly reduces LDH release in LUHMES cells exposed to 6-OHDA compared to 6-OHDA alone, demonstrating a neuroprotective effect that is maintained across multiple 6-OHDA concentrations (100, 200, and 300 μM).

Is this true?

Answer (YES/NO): NO